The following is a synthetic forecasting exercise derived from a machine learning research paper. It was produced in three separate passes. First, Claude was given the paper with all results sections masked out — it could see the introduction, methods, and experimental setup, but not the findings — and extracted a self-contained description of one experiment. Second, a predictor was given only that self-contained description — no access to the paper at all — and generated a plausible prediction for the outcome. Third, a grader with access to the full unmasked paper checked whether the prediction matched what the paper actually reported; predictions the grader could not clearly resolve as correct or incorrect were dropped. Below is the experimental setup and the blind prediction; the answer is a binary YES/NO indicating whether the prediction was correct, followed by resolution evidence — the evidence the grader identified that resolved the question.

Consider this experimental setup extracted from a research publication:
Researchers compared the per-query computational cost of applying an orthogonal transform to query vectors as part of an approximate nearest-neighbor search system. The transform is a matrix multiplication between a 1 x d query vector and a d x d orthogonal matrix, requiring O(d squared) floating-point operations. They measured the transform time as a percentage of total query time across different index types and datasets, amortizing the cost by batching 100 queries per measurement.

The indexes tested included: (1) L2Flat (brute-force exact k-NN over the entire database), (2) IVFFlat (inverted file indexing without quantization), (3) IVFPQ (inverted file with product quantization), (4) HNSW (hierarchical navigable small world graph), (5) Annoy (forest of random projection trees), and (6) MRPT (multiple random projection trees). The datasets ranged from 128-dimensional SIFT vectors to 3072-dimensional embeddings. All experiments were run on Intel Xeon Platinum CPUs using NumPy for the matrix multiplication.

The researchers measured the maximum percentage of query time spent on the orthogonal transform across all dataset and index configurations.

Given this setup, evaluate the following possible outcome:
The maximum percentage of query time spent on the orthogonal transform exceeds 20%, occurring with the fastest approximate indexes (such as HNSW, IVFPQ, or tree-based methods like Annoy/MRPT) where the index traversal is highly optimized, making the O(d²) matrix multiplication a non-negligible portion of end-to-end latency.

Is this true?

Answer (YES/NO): NO